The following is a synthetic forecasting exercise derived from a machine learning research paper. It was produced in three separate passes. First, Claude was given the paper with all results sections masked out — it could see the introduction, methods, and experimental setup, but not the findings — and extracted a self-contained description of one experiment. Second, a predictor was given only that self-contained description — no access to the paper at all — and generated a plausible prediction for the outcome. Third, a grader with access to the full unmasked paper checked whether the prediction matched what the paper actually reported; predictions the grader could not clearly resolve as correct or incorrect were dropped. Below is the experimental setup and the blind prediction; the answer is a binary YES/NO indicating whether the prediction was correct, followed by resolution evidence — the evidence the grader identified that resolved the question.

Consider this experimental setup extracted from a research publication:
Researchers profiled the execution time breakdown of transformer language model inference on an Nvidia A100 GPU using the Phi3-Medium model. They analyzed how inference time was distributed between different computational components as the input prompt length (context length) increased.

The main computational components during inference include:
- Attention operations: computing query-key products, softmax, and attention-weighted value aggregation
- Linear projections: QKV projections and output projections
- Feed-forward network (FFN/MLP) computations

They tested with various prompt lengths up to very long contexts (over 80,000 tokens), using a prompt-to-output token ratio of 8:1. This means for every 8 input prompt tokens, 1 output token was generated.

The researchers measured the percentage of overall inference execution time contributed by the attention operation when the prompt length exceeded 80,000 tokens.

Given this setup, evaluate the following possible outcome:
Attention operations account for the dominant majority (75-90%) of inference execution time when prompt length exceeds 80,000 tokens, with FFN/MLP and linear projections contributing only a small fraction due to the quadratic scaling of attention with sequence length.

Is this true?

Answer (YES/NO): YES